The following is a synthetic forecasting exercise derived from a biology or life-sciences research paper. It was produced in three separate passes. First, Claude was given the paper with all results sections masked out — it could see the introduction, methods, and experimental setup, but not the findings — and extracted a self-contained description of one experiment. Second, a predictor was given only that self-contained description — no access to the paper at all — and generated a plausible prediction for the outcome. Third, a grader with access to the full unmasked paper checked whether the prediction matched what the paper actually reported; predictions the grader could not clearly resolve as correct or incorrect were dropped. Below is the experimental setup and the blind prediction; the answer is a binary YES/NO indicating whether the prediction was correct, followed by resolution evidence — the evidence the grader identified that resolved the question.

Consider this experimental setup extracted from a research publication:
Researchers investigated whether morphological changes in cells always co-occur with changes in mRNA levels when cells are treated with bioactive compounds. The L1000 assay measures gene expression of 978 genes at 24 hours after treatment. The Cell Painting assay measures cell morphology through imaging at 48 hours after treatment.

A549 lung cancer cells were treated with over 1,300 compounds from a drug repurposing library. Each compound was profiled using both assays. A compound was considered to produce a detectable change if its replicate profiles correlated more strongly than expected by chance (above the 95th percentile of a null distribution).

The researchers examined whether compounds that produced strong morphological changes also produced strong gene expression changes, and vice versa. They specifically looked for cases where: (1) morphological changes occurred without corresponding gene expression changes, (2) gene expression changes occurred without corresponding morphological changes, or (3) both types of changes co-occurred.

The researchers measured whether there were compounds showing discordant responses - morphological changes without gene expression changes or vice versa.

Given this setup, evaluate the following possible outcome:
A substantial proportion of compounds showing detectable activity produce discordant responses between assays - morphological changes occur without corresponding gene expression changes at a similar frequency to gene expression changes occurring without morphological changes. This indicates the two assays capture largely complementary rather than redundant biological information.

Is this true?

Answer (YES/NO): NO